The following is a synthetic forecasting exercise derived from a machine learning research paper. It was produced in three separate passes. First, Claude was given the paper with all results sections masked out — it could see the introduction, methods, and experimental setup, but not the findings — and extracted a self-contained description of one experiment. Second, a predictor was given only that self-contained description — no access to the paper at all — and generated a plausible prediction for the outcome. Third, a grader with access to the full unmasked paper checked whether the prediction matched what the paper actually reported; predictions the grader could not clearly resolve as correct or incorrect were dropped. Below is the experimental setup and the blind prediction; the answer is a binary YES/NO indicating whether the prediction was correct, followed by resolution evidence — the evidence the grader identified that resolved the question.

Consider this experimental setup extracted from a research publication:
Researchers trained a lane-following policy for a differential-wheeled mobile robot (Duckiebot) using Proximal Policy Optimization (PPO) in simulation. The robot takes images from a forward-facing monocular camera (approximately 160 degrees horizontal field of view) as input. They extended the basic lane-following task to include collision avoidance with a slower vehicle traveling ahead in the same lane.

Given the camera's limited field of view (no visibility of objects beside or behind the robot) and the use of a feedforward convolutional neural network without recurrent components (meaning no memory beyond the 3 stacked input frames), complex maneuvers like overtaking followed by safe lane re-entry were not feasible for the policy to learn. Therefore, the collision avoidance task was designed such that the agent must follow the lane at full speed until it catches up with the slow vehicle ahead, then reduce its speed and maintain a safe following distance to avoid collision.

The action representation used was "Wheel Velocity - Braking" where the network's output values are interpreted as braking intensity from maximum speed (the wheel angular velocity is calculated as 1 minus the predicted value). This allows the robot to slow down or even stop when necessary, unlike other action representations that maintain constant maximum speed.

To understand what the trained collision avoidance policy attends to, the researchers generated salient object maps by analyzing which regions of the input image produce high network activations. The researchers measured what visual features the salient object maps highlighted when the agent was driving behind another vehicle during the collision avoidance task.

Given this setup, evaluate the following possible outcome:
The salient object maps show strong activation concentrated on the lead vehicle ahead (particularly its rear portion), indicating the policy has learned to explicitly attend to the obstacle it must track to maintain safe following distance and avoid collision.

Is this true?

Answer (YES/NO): NO